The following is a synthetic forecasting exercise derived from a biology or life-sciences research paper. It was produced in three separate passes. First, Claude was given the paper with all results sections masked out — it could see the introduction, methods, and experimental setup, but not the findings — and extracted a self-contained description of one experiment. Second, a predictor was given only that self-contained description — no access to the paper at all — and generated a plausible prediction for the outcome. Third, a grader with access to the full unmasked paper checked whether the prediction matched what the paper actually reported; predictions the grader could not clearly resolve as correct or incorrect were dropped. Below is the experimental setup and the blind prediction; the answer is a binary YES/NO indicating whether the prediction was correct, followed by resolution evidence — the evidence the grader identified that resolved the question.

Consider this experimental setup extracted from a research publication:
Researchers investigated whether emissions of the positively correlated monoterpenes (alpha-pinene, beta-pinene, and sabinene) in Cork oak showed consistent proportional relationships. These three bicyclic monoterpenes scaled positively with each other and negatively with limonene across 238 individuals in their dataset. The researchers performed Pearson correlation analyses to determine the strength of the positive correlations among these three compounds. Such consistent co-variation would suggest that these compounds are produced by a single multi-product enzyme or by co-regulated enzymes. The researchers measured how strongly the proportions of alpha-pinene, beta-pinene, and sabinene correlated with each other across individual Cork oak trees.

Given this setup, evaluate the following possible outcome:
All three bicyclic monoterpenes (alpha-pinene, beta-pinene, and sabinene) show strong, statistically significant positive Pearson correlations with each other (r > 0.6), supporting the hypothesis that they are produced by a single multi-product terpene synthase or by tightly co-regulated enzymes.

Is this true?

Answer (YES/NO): YES